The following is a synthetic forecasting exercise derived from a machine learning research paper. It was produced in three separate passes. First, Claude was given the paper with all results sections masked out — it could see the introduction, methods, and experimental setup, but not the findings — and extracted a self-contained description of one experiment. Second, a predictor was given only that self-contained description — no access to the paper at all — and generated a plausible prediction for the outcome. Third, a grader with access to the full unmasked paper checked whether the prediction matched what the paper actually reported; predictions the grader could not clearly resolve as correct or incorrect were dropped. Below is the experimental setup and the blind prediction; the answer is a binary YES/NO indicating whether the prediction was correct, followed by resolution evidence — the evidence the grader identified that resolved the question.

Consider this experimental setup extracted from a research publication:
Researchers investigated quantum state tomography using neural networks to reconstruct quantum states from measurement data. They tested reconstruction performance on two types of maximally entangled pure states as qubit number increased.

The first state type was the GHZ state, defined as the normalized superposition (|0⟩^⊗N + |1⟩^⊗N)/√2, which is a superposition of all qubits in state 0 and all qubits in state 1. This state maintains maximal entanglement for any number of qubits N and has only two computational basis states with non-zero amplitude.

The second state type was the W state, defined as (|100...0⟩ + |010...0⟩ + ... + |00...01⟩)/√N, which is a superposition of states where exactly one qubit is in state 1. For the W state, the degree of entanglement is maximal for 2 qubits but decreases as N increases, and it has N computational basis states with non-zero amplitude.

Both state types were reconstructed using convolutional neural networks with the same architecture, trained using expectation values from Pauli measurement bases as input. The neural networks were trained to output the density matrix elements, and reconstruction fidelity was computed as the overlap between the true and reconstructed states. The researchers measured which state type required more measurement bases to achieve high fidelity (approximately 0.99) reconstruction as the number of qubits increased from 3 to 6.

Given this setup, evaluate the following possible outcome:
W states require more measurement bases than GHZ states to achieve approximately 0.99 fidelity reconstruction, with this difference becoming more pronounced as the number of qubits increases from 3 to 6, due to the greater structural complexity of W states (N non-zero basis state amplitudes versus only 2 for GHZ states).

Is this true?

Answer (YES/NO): YES